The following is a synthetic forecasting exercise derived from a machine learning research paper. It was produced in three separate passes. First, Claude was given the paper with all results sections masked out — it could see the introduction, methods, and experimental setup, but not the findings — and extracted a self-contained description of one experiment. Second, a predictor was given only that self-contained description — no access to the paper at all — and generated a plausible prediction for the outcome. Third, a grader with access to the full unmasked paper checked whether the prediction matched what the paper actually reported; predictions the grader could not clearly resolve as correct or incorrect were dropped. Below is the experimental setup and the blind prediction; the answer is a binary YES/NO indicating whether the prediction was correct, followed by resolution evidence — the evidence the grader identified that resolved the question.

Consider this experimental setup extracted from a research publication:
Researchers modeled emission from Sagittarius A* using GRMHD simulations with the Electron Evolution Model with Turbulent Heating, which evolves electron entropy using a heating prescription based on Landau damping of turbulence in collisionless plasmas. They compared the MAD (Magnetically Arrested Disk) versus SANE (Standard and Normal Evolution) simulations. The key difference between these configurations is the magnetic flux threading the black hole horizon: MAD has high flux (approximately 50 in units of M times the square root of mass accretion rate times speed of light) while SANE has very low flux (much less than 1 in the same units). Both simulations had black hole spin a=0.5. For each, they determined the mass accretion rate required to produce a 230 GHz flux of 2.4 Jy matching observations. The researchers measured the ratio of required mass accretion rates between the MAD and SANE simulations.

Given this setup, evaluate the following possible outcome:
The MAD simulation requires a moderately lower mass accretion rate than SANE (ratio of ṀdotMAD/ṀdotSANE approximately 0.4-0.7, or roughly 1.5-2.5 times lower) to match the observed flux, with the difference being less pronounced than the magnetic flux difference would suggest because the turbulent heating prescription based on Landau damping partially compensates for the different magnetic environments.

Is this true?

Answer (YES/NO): NO